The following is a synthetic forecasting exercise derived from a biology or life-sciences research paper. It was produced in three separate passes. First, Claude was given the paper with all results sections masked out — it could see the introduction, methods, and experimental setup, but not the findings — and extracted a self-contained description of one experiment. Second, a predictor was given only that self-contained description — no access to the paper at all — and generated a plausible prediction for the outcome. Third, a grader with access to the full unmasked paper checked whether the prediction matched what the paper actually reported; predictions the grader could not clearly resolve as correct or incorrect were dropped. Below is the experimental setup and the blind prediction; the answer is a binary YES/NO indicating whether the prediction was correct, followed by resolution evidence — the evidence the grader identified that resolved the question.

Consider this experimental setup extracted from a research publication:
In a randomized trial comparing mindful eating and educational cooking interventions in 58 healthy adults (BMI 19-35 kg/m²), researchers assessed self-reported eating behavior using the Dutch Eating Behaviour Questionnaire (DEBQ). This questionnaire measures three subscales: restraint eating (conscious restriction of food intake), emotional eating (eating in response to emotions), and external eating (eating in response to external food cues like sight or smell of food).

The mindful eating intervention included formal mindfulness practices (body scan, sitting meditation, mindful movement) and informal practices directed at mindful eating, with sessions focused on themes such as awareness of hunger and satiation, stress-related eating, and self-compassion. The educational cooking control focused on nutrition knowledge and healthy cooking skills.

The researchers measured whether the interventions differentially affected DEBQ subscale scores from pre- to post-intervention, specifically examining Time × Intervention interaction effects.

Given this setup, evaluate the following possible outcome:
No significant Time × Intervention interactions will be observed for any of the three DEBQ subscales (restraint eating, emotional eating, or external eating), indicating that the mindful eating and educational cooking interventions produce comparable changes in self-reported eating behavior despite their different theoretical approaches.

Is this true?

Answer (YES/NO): YES